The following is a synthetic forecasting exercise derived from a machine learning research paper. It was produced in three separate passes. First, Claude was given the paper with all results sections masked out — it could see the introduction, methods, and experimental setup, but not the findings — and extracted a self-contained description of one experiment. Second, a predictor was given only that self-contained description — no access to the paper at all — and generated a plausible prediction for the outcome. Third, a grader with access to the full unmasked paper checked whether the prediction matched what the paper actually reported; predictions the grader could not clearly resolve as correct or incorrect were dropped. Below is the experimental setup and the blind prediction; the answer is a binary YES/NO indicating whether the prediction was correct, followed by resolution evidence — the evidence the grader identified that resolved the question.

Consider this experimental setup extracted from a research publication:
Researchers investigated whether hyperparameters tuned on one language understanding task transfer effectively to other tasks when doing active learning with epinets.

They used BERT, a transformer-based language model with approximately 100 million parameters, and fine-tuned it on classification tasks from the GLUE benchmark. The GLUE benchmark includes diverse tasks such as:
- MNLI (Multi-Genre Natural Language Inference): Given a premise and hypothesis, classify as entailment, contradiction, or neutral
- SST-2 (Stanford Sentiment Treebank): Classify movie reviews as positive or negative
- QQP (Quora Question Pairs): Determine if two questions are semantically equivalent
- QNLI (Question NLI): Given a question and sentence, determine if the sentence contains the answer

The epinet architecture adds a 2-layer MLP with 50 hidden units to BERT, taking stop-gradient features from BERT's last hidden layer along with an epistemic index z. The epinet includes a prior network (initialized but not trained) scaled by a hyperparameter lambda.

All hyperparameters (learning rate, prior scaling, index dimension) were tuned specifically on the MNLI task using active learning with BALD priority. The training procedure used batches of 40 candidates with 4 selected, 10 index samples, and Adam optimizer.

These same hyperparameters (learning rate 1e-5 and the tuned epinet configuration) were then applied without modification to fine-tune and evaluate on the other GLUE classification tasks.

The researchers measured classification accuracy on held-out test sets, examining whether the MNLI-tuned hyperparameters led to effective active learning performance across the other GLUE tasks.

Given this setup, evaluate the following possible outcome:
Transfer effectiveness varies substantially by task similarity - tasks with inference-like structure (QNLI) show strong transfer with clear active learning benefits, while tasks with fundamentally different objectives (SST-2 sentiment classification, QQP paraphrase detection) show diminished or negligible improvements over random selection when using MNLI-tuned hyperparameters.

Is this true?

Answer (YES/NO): NO